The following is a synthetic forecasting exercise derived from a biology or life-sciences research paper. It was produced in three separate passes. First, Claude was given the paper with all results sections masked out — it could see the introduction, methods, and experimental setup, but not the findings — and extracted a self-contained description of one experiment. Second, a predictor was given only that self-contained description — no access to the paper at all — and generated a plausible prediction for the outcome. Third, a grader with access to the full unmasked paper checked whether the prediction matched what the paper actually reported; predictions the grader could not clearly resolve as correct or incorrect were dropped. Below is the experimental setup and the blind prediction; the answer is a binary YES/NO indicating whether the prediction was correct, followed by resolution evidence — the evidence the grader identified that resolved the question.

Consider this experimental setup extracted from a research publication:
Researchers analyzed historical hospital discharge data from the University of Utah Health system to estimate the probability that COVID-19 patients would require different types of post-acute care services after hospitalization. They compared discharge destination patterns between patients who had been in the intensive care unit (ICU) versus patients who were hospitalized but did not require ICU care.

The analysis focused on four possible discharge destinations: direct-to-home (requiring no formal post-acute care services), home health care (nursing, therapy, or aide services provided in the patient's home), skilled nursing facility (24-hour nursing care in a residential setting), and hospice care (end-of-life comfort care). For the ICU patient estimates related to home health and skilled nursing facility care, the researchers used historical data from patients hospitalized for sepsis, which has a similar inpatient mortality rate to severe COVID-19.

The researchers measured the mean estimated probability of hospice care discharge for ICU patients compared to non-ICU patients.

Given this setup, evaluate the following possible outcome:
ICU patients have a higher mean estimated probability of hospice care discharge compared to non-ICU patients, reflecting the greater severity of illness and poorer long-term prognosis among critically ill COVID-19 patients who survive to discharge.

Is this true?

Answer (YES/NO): NO